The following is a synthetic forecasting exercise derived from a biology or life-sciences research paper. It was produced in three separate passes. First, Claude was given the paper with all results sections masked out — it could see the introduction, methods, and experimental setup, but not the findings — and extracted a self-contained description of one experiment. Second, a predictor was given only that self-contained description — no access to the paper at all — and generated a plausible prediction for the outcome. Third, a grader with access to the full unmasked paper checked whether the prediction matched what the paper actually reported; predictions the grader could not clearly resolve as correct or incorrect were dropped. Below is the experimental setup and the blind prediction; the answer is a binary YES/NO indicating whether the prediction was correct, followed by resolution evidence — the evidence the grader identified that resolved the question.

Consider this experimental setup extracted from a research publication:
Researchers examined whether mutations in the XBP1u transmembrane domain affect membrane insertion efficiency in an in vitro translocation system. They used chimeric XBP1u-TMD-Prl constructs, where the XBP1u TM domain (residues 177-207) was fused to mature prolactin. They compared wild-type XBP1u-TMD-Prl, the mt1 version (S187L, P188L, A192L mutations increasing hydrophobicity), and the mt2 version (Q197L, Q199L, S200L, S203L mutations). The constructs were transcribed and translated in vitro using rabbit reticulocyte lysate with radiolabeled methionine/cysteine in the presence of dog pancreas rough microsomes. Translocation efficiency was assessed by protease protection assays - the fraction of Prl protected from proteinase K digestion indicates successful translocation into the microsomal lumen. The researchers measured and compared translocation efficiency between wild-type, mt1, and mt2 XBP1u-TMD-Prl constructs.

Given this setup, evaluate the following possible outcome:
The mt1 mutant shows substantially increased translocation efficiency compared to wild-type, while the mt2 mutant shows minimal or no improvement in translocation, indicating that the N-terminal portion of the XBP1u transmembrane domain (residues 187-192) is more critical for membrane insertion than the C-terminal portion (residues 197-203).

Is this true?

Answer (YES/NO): NO